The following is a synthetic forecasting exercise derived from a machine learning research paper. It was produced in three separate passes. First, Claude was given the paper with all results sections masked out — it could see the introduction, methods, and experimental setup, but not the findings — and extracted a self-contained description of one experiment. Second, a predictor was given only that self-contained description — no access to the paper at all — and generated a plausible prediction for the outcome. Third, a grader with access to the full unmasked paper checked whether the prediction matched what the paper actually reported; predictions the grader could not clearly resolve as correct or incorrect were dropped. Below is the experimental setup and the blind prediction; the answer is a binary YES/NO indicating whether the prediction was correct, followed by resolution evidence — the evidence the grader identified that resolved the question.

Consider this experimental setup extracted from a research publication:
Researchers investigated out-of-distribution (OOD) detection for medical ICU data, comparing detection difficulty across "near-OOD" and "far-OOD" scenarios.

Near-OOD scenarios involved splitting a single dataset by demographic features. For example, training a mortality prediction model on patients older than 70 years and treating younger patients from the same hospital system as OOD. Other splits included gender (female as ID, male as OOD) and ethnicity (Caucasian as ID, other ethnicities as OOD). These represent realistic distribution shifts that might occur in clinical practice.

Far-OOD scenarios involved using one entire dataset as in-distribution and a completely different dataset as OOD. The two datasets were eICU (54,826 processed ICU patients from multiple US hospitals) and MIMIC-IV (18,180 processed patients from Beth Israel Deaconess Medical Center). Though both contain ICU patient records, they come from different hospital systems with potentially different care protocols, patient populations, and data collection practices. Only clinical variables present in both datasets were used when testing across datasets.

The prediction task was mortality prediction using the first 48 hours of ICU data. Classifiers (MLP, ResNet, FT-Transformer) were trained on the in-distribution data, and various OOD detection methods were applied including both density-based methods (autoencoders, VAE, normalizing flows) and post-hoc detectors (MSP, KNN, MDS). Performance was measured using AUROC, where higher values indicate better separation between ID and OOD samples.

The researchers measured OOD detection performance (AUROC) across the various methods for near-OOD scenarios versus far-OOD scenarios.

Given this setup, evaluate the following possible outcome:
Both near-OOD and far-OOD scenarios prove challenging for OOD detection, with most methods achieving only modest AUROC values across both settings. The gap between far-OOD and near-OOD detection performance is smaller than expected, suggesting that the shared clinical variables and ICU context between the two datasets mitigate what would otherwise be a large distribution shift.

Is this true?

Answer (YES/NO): NO